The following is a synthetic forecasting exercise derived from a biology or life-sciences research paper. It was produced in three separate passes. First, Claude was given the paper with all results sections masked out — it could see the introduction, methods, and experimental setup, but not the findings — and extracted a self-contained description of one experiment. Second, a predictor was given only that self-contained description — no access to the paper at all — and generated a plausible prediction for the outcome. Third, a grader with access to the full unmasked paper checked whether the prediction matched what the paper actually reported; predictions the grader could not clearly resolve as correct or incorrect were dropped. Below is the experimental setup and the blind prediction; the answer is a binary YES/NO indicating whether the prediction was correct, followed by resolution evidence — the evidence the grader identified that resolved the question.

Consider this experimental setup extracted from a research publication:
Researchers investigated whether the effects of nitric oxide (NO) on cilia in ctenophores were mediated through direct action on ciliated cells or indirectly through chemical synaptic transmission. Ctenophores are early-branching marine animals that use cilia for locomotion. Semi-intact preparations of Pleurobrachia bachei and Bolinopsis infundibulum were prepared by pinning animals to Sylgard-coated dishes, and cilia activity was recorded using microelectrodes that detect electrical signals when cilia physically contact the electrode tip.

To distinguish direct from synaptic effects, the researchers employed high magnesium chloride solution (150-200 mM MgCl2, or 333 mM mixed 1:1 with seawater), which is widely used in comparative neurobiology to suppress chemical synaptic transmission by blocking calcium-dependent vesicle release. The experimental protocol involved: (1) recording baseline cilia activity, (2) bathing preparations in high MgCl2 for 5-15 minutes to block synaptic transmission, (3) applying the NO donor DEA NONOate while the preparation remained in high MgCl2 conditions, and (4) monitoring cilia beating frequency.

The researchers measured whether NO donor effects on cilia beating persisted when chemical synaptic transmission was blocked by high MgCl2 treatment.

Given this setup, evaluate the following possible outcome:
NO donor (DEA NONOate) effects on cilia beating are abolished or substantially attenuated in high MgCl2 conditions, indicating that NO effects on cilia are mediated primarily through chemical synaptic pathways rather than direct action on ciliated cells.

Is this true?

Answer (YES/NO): NO